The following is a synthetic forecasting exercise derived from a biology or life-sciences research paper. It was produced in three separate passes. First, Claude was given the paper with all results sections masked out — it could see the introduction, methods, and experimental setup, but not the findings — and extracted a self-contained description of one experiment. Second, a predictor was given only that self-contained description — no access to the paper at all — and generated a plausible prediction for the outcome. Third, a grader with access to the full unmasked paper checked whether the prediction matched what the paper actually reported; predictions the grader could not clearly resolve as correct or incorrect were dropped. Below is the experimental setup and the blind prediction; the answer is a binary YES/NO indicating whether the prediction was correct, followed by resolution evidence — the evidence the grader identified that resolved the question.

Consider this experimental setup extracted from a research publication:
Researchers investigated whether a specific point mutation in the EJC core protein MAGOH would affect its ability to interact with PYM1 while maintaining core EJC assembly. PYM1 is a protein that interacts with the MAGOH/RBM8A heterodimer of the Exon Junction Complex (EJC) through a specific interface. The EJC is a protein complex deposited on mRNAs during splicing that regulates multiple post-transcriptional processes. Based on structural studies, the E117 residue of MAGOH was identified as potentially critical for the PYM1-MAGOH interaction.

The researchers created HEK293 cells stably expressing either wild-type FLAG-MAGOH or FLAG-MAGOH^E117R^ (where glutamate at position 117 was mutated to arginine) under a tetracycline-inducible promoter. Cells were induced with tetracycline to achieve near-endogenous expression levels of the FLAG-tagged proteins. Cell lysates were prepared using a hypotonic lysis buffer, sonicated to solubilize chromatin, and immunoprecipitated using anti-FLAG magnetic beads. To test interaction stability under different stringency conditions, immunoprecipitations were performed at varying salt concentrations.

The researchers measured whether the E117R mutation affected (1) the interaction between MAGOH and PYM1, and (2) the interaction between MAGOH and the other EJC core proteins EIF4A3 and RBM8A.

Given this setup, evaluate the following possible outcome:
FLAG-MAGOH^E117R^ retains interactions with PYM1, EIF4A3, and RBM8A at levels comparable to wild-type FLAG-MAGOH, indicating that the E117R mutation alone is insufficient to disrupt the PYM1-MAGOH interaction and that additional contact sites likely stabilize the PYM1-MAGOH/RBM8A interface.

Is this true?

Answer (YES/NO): NO